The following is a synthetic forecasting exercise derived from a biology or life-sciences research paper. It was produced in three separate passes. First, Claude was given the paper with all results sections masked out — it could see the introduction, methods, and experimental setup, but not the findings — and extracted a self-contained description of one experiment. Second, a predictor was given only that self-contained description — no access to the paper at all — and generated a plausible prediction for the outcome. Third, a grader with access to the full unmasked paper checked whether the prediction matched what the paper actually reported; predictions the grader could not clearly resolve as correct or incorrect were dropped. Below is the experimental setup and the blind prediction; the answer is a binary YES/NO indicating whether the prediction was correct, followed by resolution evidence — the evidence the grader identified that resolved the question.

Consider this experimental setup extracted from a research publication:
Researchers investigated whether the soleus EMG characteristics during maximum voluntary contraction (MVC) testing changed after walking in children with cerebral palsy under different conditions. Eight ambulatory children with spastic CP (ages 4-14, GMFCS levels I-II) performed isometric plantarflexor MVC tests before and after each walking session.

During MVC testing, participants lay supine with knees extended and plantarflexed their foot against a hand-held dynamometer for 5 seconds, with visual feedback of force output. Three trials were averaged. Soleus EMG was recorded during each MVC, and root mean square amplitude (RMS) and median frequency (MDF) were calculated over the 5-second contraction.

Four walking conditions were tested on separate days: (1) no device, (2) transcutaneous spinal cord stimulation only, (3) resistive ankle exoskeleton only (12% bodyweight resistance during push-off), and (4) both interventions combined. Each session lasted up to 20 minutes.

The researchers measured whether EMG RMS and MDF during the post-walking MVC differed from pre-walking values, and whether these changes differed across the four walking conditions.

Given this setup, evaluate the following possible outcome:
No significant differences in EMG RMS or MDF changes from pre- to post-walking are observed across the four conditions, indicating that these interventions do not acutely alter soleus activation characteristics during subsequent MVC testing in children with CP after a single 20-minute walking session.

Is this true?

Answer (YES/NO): YES